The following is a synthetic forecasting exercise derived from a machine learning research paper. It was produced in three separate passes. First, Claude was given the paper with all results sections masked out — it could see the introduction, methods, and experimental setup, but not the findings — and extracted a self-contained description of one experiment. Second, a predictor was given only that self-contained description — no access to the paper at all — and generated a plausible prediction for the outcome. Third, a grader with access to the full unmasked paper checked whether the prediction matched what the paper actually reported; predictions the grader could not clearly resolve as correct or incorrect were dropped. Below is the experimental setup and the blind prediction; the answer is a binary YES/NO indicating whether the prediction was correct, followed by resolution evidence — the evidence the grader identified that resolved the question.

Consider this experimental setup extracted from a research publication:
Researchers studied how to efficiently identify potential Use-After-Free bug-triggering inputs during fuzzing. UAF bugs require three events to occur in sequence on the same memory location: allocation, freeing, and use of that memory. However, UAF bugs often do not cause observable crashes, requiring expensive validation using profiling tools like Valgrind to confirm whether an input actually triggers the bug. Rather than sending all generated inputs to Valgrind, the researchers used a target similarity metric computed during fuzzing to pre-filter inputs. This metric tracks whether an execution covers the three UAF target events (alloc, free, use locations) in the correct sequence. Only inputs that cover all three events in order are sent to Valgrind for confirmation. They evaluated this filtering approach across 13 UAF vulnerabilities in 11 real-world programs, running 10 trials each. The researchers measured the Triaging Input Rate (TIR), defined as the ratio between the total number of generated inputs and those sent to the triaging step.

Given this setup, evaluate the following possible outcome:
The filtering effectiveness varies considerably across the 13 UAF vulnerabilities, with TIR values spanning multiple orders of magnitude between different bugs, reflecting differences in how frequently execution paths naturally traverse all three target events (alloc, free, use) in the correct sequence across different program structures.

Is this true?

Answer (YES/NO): YES